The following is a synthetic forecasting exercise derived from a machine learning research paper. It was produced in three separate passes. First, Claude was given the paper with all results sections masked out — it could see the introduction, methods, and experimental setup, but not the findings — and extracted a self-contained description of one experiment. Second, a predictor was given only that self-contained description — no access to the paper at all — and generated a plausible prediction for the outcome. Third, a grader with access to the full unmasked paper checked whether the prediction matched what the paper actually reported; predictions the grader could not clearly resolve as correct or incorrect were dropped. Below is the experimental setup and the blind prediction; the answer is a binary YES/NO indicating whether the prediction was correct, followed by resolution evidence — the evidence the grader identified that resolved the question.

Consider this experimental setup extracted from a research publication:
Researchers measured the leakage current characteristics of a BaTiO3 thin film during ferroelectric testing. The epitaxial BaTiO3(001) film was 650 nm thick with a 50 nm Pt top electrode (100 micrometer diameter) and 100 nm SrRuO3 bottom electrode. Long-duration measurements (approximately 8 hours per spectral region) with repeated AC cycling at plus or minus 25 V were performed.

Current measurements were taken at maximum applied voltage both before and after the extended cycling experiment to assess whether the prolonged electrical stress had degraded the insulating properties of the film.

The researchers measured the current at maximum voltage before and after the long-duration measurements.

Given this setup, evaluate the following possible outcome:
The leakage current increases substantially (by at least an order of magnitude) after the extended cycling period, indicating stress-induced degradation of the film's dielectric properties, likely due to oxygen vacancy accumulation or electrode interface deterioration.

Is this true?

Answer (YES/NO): NO